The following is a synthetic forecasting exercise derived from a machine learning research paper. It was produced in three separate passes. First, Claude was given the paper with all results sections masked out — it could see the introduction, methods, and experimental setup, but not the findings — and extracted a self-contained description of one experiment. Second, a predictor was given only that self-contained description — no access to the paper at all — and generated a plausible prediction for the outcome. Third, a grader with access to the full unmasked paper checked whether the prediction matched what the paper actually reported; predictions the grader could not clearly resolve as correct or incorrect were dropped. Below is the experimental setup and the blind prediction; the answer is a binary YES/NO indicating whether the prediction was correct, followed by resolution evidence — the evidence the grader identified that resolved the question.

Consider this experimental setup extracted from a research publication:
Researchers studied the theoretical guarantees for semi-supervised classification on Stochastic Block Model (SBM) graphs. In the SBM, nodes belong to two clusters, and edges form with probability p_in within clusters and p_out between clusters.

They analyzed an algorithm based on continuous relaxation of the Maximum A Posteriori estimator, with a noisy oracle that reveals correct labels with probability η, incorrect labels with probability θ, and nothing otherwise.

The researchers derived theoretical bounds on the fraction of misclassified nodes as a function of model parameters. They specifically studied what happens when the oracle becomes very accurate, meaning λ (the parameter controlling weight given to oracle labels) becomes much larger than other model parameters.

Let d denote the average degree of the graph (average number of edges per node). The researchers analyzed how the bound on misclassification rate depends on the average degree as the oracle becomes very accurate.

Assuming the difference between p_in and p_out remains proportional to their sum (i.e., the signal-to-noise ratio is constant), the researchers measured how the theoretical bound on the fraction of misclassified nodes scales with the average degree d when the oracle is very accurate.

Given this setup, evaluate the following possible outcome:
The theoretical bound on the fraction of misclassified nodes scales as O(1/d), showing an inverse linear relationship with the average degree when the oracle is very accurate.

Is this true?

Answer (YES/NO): YES